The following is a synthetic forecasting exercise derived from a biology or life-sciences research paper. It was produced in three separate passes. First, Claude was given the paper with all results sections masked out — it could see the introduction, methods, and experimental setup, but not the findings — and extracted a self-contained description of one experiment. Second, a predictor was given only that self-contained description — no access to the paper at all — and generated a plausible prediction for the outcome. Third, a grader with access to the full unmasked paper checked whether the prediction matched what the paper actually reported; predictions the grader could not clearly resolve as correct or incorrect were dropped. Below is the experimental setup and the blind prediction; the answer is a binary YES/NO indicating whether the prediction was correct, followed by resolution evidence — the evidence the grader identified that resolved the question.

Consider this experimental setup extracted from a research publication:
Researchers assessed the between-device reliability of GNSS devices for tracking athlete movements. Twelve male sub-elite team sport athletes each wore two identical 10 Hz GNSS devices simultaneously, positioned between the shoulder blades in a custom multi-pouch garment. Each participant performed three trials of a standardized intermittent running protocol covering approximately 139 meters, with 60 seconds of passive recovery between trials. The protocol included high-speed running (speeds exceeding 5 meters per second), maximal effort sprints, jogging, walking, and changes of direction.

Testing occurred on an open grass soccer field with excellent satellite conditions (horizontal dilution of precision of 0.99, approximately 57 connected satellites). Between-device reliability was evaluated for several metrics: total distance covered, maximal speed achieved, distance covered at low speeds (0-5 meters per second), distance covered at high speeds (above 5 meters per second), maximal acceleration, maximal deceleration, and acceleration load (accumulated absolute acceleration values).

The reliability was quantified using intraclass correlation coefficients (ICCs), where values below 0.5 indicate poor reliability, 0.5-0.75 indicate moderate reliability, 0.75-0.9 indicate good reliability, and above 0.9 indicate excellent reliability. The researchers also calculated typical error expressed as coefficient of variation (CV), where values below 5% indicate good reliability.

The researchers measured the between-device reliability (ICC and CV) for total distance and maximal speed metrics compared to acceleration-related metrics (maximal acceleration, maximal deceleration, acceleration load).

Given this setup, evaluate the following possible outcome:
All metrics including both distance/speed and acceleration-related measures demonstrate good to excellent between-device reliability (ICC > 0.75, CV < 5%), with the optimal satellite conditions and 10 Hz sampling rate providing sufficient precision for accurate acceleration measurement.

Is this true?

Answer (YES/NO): YES